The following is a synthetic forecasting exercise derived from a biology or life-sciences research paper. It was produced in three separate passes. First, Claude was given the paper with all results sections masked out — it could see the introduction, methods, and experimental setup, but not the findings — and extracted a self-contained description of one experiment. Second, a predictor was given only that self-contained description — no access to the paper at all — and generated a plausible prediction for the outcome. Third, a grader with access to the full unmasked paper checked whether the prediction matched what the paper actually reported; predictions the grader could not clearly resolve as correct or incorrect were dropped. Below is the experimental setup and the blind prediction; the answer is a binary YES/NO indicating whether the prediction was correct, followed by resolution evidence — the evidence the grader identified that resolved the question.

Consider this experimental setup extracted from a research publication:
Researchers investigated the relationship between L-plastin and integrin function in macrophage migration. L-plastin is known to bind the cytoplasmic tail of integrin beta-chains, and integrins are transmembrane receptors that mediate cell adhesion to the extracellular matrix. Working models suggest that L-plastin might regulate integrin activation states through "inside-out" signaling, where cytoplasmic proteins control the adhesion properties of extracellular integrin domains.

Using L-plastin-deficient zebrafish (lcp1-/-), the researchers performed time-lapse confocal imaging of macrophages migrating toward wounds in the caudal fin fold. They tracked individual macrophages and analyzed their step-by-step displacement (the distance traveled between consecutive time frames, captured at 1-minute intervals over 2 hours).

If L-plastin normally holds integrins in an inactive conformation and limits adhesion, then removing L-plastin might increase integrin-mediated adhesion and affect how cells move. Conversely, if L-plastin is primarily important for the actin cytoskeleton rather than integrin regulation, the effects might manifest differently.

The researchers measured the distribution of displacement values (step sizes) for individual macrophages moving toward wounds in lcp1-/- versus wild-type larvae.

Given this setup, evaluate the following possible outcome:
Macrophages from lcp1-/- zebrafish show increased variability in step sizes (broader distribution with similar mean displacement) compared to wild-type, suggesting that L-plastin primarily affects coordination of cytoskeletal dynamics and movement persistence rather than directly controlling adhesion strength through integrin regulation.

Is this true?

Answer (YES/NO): NO